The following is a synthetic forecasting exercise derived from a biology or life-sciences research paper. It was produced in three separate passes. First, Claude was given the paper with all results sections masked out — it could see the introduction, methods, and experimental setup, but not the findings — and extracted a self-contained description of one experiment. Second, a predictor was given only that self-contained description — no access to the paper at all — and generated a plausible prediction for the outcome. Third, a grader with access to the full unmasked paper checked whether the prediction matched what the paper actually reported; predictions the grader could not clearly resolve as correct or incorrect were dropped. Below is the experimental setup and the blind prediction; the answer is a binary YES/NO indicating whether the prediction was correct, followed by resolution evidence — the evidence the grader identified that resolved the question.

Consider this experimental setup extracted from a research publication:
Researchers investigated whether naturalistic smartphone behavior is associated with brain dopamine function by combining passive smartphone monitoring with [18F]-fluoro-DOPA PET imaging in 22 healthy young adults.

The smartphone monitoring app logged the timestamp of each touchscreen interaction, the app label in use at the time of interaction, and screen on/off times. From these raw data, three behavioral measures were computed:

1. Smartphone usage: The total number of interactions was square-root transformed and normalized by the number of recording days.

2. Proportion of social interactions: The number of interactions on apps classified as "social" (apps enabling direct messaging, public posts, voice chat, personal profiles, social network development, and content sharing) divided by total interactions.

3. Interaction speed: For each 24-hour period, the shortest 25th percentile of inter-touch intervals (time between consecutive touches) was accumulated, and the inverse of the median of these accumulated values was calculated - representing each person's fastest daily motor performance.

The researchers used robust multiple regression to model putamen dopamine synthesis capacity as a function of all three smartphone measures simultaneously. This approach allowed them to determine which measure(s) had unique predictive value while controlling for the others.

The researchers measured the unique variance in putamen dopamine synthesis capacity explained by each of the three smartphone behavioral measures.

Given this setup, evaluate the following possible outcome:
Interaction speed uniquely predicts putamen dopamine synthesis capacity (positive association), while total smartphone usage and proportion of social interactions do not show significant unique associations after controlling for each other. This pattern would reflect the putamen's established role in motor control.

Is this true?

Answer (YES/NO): NO